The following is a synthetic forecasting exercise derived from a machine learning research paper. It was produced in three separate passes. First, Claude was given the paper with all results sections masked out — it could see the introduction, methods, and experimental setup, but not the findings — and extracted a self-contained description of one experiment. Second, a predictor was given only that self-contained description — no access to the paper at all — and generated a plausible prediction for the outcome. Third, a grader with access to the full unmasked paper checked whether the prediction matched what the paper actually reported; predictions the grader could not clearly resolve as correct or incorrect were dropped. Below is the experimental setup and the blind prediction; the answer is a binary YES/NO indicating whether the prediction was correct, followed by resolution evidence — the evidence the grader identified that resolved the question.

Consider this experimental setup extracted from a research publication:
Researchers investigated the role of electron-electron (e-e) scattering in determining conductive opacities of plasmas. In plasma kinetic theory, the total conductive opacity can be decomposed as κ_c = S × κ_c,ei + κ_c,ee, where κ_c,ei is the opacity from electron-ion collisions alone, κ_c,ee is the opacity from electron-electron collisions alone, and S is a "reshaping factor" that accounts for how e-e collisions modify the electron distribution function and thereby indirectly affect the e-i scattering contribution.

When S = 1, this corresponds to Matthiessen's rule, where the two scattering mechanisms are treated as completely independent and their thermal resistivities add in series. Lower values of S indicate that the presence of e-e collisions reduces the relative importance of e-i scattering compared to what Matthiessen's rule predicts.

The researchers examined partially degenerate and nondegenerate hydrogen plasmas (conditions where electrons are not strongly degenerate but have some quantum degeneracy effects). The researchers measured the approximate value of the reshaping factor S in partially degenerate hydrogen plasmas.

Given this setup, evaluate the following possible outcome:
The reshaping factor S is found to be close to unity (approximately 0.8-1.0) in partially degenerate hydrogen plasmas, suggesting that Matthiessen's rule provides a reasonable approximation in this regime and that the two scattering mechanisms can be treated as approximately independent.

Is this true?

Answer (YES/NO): NO